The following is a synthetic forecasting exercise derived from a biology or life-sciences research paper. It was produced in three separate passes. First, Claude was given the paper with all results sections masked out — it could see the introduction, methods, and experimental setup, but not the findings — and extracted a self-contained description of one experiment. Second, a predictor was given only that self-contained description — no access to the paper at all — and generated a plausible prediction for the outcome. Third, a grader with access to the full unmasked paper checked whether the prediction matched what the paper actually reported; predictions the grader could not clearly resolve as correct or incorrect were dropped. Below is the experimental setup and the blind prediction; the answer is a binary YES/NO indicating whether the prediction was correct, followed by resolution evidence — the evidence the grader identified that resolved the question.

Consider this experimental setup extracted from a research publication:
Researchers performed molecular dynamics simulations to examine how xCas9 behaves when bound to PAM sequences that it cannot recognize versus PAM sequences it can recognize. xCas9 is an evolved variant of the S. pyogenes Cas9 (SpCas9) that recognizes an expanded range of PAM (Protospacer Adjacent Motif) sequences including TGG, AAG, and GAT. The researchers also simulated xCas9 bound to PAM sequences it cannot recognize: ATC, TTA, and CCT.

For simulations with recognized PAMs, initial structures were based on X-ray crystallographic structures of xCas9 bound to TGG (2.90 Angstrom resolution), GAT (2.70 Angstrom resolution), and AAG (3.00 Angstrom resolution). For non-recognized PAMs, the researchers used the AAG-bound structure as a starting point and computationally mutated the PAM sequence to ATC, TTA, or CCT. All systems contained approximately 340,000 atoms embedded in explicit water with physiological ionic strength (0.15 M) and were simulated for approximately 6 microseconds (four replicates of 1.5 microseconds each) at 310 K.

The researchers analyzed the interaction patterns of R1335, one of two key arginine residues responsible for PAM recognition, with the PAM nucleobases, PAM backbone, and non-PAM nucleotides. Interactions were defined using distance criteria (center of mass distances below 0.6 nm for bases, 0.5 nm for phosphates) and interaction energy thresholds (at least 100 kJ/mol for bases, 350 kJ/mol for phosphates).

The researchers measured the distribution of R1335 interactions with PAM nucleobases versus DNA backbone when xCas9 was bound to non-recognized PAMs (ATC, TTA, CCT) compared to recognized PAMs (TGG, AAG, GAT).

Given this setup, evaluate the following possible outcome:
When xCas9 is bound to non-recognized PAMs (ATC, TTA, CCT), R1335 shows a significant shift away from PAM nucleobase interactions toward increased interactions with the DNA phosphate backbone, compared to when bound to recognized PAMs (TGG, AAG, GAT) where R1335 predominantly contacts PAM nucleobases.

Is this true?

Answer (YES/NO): NO